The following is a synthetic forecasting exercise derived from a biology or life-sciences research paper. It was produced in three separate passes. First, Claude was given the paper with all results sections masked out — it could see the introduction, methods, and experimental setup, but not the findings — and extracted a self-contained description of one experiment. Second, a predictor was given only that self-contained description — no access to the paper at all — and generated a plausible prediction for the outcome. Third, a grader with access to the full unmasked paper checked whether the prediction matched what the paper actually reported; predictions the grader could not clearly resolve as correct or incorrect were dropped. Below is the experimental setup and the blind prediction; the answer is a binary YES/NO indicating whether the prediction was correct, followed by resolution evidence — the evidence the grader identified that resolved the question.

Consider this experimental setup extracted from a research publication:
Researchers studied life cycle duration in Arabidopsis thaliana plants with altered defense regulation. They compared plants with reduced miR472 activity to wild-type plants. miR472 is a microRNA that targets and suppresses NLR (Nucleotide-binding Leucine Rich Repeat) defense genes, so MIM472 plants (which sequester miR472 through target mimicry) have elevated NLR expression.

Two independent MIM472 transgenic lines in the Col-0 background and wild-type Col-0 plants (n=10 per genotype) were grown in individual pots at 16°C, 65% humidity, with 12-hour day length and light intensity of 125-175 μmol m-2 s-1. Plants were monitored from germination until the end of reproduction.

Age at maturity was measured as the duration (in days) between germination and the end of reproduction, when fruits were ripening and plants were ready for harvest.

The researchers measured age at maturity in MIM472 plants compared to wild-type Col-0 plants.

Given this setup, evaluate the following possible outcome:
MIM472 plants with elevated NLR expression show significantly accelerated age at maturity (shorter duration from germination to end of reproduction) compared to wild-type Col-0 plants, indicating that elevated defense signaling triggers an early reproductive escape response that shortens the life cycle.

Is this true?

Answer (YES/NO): NO